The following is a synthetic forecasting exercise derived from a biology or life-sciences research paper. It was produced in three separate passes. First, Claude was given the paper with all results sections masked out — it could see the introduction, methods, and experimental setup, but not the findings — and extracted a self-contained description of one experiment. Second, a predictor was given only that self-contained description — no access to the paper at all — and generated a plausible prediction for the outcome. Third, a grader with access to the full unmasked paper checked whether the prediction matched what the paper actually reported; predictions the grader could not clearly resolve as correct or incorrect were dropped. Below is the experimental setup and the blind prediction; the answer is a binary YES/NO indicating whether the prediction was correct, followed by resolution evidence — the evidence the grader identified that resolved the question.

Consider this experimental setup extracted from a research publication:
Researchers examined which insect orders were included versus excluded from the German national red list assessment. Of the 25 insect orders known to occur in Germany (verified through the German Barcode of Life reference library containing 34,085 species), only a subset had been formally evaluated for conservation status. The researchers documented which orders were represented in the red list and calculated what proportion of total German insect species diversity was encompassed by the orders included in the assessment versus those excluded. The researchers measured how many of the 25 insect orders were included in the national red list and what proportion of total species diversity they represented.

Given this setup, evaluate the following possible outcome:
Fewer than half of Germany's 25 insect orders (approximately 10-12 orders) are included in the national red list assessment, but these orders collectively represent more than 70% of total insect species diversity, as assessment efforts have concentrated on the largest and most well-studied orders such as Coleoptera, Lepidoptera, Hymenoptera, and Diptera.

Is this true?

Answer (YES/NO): NO